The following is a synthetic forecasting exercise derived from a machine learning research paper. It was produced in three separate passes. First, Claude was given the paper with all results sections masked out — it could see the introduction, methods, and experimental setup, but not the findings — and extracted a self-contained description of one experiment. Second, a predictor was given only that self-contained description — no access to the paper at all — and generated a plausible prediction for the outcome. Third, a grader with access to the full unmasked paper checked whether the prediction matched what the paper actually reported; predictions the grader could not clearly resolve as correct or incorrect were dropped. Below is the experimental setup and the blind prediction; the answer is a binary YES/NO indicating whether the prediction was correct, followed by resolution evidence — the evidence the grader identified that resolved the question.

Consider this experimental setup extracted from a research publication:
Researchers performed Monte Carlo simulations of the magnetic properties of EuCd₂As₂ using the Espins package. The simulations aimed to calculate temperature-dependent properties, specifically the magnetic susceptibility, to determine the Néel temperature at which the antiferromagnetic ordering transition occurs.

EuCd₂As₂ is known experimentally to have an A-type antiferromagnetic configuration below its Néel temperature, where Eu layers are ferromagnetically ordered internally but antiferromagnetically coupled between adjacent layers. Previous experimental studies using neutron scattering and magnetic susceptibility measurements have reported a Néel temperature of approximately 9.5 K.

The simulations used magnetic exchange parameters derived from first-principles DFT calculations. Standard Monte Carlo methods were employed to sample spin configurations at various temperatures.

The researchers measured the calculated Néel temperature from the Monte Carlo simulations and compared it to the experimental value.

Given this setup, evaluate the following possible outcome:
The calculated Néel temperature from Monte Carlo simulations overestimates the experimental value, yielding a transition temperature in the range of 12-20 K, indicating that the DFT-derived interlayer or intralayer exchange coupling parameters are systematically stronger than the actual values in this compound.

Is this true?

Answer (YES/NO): NO